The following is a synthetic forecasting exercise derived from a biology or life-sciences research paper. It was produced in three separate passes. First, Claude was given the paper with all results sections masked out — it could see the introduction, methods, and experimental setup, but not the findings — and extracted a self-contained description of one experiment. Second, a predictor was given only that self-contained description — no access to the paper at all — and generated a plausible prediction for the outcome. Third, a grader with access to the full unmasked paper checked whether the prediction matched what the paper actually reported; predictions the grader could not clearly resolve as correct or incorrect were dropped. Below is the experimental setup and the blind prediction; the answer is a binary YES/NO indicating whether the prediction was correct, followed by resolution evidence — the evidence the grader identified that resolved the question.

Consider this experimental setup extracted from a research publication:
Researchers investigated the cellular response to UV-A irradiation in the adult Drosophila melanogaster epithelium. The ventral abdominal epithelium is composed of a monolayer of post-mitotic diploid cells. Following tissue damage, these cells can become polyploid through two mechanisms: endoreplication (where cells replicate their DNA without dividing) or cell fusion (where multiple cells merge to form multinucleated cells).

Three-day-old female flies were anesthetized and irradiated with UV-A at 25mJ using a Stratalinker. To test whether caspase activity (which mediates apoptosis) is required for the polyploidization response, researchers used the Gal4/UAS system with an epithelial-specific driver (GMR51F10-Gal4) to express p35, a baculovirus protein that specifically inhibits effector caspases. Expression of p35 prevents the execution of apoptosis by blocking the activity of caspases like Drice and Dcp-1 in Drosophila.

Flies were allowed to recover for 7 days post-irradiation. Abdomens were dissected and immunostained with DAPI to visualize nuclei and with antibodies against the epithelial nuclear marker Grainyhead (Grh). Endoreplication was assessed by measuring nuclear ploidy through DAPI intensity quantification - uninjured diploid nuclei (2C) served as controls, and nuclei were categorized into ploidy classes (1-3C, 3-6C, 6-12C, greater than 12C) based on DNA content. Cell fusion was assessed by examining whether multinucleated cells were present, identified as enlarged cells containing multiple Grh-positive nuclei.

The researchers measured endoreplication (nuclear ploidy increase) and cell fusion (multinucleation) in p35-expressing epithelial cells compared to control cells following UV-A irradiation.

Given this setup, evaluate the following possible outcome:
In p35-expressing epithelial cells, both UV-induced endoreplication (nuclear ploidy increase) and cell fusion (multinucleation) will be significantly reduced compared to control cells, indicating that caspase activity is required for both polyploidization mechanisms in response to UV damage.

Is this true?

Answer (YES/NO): YES